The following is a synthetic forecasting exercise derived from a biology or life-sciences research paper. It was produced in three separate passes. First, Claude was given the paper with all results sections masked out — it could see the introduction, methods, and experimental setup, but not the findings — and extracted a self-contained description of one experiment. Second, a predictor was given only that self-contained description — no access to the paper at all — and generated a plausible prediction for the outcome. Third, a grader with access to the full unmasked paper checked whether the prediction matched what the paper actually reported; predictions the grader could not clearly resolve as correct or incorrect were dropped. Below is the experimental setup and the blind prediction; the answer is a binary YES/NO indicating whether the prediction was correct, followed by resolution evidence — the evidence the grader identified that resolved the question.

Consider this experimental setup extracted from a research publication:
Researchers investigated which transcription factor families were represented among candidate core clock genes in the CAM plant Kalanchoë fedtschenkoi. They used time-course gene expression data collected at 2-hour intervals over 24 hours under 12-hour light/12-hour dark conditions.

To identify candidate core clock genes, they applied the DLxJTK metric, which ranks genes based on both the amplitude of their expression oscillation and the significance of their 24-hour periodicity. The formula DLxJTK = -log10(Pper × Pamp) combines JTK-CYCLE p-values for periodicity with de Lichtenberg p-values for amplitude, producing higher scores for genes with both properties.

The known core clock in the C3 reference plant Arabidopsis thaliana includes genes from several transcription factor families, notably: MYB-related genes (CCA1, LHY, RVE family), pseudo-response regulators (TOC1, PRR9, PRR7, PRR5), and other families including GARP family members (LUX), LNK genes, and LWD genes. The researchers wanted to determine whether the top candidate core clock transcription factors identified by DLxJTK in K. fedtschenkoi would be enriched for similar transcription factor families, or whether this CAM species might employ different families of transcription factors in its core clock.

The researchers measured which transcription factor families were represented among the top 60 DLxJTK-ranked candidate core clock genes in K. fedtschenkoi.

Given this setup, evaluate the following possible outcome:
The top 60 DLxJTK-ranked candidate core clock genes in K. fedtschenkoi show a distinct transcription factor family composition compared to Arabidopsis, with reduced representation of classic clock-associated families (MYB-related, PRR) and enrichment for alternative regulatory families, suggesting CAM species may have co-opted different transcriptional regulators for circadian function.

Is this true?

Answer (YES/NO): NO